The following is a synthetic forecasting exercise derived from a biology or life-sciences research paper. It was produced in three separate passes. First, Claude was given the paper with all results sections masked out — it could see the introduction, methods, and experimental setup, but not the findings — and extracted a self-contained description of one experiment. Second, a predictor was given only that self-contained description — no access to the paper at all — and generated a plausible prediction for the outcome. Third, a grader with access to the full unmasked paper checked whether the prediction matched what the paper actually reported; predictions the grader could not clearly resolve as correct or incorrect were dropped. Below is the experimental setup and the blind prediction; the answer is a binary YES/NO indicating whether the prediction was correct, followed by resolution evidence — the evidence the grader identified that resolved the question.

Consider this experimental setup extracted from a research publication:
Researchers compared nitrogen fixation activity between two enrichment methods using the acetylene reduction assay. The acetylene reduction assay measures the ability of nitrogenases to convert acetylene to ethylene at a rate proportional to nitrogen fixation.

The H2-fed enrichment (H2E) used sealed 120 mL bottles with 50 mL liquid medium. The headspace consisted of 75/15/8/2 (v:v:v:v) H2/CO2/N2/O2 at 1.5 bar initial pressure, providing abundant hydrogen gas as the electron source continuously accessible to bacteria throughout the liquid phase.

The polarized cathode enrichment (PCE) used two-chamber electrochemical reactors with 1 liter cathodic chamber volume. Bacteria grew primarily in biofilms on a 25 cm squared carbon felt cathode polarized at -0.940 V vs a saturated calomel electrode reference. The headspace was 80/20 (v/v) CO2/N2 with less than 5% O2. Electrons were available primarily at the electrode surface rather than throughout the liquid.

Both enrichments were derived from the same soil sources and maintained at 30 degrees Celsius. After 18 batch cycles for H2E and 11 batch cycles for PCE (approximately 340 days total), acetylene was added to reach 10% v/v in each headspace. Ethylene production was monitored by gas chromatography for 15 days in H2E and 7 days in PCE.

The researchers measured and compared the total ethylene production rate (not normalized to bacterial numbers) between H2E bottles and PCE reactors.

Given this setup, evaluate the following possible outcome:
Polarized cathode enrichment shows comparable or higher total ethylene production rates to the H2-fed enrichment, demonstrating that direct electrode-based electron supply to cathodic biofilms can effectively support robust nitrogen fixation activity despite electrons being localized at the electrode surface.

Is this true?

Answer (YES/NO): YES